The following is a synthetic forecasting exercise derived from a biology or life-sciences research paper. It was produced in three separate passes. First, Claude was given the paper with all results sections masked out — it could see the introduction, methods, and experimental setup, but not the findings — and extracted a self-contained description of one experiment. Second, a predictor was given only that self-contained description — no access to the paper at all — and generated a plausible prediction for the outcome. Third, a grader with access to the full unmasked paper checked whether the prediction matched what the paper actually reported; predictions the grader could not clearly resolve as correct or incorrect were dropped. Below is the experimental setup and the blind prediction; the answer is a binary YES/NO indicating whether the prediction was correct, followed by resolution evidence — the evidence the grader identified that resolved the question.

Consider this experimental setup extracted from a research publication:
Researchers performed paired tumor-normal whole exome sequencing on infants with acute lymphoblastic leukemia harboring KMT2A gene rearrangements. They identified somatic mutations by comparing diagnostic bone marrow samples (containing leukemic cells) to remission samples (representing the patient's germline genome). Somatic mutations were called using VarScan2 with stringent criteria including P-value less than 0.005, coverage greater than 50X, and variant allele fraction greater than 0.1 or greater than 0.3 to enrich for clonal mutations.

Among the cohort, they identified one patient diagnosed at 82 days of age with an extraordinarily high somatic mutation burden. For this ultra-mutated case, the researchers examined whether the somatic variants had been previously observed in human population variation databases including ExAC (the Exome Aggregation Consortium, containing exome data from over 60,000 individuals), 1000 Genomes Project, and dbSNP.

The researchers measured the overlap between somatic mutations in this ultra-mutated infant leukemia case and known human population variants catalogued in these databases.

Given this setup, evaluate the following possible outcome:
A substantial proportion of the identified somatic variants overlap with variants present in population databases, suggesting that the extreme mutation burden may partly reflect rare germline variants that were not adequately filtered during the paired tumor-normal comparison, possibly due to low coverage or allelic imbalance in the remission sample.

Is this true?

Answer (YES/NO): NO